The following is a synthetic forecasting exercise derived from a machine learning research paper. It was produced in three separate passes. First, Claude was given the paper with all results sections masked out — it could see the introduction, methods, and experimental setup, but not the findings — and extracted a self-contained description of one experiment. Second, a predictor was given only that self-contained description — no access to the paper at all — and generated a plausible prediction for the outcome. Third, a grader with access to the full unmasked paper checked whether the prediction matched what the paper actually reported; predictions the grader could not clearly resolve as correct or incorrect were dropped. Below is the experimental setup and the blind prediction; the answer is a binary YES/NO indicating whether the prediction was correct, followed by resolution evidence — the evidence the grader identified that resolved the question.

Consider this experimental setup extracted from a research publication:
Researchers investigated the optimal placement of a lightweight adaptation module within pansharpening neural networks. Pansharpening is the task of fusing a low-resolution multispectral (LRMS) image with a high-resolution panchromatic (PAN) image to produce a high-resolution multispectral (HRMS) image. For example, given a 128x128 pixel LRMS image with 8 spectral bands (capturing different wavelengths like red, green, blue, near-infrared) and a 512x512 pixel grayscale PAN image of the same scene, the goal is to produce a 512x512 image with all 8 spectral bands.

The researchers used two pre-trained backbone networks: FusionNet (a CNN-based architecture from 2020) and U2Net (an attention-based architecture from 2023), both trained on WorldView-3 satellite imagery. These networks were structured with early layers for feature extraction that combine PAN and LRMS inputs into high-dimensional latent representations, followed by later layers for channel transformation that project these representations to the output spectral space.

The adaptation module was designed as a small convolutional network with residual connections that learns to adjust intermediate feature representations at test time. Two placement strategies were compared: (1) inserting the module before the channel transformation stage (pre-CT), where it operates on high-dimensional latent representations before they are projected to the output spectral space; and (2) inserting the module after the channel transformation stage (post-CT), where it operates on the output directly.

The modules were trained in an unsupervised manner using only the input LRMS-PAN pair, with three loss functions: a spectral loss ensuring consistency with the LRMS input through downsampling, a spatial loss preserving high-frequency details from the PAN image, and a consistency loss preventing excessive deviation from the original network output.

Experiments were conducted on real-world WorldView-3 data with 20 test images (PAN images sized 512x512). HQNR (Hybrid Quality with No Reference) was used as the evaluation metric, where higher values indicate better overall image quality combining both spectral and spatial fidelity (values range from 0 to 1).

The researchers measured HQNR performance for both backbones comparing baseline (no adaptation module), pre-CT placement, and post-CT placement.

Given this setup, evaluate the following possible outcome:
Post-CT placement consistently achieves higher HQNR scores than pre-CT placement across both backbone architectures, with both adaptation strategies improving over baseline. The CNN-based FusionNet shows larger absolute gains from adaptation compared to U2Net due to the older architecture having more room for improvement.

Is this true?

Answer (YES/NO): NO